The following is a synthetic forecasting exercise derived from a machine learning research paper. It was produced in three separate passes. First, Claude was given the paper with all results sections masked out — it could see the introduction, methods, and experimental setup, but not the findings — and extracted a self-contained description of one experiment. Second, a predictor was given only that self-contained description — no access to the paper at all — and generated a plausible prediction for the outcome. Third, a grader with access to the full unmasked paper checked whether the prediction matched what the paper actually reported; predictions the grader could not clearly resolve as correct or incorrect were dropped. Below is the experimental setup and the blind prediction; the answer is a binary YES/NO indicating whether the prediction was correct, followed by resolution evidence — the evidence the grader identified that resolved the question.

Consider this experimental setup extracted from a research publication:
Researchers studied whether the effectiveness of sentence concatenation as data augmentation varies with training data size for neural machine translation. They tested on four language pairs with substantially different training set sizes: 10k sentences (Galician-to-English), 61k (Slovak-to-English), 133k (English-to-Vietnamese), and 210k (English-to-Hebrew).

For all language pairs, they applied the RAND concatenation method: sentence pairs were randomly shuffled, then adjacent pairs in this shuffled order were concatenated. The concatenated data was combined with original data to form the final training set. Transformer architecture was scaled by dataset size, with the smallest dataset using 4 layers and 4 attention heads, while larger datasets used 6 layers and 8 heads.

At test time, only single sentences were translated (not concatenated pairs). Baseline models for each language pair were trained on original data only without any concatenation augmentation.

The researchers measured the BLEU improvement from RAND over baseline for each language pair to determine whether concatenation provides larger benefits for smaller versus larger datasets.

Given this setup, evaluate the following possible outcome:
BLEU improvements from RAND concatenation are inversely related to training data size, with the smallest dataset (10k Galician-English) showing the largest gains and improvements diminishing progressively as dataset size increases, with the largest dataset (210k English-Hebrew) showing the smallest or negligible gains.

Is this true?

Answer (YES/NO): YES